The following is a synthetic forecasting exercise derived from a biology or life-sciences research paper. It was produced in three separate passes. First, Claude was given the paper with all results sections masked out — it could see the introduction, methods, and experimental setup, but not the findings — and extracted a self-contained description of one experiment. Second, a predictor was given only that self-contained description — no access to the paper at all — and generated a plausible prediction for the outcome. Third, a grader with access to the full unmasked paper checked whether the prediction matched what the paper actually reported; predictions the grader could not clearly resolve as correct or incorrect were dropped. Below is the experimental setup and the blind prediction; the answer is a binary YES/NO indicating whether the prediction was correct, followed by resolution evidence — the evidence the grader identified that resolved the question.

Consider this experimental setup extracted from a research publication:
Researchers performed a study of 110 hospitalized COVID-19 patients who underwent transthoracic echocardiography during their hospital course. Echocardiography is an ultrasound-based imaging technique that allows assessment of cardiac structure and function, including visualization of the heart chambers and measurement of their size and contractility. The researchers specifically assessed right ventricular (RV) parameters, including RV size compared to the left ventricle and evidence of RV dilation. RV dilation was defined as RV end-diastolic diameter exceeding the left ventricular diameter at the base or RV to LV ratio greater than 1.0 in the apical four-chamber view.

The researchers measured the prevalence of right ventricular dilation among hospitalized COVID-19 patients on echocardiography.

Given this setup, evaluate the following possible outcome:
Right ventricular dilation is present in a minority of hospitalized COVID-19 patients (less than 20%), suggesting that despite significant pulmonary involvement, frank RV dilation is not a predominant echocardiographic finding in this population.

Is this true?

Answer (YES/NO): NO